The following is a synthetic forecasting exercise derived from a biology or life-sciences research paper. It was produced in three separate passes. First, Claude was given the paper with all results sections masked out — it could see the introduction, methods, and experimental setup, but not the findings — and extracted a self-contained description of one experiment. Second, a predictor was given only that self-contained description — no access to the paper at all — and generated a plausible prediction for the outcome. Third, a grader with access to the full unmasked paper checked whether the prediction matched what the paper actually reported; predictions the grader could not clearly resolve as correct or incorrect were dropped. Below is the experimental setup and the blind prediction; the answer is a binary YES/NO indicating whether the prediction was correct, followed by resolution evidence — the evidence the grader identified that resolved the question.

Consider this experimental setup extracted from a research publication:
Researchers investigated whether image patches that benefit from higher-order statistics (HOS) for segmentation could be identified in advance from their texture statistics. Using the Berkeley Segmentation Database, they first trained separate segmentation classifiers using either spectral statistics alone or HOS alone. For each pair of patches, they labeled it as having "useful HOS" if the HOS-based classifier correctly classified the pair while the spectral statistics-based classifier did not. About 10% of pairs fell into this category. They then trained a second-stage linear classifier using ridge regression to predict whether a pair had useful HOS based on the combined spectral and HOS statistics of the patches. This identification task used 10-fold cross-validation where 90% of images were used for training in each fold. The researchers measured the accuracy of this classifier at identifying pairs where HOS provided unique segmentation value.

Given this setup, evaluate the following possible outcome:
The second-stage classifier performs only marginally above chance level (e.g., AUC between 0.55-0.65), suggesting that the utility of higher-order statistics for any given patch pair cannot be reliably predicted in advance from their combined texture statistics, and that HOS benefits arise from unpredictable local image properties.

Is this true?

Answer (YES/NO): YES